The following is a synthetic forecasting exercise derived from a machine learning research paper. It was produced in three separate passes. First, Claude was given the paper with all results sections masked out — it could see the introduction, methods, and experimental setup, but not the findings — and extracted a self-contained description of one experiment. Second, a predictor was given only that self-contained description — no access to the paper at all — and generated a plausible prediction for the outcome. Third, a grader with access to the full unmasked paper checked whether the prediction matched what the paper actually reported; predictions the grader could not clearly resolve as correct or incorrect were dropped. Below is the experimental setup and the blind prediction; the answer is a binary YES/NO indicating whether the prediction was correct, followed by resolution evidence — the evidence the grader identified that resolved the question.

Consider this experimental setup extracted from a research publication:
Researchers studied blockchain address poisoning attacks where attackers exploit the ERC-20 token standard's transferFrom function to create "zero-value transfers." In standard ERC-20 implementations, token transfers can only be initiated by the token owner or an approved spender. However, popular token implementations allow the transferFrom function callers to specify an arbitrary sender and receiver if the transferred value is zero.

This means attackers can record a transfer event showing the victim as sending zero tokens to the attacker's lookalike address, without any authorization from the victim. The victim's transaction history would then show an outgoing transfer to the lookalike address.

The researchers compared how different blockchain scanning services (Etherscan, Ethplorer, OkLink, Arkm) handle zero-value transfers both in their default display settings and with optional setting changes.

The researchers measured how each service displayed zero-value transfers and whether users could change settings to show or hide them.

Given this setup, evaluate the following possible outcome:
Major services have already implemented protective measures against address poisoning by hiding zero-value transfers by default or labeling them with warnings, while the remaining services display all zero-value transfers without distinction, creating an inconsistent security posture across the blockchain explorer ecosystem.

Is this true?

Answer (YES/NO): NO